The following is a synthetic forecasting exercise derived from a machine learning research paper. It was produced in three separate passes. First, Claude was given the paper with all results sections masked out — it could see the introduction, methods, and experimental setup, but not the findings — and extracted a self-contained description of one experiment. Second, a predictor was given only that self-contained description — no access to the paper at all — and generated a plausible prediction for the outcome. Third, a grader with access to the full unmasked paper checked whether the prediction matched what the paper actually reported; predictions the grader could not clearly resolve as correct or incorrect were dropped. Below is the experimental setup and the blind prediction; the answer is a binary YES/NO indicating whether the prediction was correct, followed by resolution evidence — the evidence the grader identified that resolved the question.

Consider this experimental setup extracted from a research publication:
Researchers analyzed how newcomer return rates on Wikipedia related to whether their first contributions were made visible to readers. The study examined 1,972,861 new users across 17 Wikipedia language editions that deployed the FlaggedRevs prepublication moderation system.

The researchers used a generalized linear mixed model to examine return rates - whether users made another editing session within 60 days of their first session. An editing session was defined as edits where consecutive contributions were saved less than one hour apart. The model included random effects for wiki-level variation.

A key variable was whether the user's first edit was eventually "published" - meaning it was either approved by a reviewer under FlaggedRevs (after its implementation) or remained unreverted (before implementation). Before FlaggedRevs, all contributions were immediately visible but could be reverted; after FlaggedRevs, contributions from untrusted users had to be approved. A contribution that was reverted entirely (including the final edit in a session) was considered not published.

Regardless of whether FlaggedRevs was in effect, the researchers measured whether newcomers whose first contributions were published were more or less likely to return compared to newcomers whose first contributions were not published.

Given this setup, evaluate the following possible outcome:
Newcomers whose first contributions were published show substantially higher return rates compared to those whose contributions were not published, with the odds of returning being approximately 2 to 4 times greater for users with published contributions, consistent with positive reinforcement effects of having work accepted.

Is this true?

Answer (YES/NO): YES